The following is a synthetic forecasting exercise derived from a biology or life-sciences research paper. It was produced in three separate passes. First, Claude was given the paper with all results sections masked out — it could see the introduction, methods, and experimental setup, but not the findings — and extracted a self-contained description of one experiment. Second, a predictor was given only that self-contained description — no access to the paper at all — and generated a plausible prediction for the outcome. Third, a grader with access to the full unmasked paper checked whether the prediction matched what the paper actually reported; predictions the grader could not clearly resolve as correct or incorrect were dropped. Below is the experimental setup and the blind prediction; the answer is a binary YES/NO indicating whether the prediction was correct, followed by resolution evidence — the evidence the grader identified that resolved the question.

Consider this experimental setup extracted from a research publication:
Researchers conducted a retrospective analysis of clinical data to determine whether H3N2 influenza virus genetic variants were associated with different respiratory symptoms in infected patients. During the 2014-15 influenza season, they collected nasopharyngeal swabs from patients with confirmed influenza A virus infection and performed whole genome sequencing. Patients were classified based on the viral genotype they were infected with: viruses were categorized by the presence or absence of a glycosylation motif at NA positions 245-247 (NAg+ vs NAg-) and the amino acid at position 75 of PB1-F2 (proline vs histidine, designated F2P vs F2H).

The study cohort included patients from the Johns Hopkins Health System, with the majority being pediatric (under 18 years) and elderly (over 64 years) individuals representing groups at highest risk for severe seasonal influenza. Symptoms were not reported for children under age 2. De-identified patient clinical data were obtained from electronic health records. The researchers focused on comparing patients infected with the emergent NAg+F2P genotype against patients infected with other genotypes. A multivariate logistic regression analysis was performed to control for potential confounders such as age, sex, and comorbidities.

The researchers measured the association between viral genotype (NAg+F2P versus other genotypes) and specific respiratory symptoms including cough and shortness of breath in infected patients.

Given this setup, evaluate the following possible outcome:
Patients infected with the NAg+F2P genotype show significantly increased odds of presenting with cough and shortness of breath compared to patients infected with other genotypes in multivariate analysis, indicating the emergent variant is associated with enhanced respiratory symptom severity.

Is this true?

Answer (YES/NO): NO